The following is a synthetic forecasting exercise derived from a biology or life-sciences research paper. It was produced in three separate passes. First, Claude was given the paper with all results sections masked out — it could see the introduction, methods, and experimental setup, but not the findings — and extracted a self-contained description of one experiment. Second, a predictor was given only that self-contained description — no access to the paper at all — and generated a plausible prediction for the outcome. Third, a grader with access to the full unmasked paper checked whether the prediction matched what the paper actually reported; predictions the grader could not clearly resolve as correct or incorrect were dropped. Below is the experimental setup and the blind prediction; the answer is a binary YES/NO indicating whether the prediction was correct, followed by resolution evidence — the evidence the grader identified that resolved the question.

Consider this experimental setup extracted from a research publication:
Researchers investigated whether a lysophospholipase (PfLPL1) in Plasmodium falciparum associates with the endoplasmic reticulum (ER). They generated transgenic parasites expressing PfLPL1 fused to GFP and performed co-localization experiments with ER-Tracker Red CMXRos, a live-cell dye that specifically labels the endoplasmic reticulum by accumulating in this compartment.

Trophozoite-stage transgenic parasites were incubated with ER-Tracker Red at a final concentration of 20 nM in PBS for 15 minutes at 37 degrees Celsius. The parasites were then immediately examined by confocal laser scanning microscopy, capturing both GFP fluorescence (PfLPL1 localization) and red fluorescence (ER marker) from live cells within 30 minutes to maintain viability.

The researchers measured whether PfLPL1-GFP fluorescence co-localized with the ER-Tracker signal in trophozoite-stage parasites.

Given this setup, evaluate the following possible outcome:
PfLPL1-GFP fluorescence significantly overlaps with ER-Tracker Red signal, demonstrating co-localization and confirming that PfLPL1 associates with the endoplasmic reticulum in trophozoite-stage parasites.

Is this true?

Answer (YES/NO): YES